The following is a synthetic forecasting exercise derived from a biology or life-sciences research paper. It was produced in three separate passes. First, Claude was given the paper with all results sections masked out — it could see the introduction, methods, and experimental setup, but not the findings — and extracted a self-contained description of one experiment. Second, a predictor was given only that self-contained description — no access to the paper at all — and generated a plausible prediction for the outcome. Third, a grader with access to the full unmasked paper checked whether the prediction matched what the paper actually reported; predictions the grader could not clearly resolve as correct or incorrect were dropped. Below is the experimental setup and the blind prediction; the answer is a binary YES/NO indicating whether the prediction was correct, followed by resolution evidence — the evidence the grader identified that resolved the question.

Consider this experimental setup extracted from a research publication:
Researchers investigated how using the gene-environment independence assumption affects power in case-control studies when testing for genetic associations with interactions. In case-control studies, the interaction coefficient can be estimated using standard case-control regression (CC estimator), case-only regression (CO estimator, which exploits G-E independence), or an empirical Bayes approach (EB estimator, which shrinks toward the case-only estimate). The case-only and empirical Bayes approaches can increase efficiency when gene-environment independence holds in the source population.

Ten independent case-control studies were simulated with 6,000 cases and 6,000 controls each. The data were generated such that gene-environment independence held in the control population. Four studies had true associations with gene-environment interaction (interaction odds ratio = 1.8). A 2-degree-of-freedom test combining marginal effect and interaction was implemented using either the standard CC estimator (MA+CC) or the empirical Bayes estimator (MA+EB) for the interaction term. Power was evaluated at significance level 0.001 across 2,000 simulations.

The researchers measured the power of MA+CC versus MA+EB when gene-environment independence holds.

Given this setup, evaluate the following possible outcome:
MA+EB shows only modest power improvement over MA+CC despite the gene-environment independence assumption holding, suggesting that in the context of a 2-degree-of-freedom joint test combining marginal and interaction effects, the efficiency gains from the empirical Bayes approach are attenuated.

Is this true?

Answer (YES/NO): NO